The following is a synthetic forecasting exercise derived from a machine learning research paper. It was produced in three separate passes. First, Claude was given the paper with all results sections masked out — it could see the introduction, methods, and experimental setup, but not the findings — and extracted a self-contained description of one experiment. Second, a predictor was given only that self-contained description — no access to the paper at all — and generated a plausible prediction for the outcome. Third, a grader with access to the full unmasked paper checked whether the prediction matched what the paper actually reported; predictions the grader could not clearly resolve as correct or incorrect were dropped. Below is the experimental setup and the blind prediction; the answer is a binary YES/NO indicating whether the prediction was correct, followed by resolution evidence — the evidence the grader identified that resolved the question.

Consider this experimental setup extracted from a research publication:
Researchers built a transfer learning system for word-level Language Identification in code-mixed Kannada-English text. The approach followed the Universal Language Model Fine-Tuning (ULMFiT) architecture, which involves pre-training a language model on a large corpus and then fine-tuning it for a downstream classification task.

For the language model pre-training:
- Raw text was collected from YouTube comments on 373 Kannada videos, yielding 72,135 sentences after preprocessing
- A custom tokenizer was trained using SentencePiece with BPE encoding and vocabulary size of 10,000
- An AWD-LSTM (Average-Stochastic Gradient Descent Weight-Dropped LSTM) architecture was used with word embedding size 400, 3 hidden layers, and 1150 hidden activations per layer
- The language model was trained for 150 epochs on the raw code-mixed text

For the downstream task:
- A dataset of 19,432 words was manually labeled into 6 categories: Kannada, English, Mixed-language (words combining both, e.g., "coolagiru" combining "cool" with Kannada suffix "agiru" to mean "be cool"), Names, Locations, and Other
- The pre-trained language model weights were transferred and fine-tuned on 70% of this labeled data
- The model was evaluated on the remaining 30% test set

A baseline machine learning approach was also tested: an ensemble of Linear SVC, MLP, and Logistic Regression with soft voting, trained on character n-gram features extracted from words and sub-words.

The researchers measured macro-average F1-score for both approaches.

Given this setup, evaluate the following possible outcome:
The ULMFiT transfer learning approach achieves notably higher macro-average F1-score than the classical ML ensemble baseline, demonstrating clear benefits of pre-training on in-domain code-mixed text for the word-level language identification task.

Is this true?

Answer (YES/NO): NO